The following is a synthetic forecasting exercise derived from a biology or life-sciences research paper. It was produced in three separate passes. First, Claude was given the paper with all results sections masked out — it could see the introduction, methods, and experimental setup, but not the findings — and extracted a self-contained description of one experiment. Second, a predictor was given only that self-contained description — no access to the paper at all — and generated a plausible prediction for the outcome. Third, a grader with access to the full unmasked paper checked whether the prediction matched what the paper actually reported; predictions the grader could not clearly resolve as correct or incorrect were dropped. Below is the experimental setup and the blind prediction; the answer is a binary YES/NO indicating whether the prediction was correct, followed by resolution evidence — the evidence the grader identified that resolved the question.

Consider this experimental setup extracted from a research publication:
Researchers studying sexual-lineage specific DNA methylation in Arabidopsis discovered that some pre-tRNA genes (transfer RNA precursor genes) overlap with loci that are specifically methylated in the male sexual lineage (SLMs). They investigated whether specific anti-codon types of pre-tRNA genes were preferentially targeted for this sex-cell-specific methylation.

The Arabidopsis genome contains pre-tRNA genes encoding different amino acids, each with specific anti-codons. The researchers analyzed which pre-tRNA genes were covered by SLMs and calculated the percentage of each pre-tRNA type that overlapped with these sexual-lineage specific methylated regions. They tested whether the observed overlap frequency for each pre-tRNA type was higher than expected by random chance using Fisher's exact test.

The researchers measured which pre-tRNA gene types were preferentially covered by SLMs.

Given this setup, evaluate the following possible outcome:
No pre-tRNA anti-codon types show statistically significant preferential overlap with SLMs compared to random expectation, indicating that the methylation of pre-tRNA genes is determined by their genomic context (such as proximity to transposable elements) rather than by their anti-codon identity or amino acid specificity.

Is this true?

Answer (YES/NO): NO